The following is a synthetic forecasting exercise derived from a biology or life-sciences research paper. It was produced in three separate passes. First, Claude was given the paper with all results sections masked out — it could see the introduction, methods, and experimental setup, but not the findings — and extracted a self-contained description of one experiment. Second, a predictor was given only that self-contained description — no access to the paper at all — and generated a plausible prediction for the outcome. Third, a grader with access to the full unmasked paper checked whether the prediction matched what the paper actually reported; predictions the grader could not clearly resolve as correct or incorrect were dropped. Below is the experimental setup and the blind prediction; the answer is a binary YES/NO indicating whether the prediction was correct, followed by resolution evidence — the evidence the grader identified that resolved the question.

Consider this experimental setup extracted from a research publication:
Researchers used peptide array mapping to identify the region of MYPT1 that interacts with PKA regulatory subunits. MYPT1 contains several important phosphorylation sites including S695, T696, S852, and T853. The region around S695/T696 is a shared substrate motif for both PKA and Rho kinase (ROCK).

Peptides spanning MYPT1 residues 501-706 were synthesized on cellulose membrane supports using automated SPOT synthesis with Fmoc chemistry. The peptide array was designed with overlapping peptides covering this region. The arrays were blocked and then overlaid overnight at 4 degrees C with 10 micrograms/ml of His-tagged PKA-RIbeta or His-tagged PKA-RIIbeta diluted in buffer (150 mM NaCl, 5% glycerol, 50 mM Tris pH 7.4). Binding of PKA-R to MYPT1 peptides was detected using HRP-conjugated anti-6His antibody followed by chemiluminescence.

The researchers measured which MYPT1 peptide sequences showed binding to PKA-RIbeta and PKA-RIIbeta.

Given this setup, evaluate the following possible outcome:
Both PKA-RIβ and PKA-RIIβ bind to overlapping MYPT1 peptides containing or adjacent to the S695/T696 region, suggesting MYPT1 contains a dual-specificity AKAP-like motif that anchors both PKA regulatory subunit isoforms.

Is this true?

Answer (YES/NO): YES